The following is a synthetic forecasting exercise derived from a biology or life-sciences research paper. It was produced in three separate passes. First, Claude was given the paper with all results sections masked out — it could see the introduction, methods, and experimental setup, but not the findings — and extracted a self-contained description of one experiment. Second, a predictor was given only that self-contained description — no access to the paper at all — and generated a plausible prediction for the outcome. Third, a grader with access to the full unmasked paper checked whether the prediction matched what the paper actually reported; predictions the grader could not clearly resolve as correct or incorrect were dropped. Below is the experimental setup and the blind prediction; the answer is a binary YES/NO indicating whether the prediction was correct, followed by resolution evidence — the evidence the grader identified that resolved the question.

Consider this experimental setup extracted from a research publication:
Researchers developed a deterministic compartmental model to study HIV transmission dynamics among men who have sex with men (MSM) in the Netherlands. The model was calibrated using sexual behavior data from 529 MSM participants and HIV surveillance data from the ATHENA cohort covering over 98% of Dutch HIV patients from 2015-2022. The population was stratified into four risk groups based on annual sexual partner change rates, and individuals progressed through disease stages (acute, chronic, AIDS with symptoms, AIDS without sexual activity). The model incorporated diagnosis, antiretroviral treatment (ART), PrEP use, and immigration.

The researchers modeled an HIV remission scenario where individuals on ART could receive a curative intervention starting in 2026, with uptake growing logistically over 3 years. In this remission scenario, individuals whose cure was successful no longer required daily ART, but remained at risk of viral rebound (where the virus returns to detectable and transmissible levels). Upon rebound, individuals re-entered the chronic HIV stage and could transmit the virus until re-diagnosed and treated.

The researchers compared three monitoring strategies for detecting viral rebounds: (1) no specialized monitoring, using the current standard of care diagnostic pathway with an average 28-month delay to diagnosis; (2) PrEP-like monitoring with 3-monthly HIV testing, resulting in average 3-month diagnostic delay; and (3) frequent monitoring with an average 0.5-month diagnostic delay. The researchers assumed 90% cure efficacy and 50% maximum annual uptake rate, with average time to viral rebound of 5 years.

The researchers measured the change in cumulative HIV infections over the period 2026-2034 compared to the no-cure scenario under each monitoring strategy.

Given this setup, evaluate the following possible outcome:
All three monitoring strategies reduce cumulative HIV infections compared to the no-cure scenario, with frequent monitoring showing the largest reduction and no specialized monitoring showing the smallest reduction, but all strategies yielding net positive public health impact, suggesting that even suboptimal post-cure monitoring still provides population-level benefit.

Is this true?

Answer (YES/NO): NO